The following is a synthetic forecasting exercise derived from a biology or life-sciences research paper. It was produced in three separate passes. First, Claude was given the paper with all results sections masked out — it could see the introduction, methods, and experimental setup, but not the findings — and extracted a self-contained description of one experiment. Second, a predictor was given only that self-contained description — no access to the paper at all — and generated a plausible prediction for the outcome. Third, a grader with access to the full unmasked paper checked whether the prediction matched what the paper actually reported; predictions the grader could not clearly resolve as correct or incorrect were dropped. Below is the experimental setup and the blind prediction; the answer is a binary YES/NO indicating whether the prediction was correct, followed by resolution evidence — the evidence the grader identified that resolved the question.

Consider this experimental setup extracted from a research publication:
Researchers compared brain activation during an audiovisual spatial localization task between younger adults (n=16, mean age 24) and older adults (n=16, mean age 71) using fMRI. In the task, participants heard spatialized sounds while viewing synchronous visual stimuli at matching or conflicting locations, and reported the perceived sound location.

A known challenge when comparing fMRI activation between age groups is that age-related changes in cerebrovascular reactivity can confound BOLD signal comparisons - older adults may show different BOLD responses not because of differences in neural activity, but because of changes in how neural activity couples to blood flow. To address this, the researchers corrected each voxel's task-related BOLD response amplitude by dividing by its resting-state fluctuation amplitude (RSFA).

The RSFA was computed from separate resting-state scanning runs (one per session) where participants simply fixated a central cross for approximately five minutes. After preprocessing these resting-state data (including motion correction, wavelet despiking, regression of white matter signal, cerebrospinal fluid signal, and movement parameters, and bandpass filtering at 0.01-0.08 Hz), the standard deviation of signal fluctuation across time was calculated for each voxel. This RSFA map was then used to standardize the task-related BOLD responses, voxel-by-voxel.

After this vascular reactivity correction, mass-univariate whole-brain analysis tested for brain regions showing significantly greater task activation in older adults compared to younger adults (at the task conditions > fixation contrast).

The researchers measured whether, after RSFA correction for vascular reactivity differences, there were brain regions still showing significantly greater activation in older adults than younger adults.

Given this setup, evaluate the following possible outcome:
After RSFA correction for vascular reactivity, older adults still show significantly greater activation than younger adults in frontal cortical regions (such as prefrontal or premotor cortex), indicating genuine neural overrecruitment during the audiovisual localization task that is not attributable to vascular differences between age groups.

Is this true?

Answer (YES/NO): YES